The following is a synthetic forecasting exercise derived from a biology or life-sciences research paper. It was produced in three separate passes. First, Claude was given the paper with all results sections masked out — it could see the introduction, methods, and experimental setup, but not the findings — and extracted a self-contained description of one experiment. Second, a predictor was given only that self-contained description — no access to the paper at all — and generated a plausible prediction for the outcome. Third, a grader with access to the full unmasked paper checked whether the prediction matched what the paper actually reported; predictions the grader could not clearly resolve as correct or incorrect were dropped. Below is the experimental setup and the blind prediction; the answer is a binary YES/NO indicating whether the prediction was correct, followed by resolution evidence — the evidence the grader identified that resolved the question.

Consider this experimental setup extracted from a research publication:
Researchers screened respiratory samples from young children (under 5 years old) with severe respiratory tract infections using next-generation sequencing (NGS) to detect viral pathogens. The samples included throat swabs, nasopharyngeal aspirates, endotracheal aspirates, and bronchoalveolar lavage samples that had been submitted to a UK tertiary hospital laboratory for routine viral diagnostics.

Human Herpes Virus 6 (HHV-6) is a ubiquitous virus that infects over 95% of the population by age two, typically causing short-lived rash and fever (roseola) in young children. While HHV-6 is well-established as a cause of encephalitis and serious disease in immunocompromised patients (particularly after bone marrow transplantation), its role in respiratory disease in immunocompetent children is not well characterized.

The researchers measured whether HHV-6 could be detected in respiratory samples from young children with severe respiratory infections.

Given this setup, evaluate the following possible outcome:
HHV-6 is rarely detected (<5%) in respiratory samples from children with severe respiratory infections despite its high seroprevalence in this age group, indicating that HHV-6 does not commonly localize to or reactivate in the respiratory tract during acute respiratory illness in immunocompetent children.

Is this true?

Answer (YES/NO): NO